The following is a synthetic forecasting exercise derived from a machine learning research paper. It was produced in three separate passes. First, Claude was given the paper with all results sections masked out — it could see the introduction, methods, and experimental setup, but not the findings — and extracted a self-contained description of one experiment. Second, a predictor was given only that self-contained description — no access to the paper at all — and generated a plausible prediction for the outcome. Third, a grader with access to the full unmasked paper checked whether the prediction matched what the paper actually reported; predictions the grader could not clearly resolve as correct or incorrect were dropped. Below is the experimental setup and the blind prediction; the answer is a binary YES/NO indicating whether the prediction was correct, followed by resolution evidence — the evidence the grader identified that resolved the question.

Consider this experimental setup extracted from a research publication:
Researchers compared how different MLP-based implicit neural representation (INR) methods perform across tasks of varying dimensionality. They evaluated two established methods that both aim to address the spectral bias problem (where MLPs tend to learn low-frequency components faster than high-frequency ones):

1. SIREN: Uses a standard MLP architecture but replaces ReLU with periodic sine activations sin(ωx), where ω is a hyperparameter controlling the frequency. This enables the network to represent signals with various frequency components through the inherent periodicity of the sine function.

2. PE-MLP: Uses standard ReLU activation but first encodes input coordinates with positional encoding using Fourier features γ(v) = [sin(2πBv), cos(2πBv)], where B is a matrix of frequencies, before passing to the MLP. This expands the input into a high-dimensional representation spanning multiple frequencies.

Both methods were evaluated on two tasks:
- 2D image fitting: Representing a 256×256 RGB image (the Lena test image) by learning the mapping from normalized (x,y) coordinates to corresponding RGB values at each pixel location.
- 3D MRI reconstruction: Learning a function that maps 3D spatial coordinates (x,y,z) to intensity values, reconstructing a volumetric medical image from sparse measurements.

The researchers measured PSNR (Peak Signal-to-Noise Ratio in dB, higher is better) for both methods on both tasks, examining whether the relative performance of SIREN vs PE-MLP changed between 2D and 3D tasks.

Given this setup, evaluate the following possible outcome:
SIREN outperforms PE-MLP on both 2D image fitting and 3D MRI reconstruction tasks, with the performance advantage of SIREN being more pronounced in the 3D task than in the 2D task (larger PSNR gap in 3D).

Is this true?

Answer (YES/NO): NO